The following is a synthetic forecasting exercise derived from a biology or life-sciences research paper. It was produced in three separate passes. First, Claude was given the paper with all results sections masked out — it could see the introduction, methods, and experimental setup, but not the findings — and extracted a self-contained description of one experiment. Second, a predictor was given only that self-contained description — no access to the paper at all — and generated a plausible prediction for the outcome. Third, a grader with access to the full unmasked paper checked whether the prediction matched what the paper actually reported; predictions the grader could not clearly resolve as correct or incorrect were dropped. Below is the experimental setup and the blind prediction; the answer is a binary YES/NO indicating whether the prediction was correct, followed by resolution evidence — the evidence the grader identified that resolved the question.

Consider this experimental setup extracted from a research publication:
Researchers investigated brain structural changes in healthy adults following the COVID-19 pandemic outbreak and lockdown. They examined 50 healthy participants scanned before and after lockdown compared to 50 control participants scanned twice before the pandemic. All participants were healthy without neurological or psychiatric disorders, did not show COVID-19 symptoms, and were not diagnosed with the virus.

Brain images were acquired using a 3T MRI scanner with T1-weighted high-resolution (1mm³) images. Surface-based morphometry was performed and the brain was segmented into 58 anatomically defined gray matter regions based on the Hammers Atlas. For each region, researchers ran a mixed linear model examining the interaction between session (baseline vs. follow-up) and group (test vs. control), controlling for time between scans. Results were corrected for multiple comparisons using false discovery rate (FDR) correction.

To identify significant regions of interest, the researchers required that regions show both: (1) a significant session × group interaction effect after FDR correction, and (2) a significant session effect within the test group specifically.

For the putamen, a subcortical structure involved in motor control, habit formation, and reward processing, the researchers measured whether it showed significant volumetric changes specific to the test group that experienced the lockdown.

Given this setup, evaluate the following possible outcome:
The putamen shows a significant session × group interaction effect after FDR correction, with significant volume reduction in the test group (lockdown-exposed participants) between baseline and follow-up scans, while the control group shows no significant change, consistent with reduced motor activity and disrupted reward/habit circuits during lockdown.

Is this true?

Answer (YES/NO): NO